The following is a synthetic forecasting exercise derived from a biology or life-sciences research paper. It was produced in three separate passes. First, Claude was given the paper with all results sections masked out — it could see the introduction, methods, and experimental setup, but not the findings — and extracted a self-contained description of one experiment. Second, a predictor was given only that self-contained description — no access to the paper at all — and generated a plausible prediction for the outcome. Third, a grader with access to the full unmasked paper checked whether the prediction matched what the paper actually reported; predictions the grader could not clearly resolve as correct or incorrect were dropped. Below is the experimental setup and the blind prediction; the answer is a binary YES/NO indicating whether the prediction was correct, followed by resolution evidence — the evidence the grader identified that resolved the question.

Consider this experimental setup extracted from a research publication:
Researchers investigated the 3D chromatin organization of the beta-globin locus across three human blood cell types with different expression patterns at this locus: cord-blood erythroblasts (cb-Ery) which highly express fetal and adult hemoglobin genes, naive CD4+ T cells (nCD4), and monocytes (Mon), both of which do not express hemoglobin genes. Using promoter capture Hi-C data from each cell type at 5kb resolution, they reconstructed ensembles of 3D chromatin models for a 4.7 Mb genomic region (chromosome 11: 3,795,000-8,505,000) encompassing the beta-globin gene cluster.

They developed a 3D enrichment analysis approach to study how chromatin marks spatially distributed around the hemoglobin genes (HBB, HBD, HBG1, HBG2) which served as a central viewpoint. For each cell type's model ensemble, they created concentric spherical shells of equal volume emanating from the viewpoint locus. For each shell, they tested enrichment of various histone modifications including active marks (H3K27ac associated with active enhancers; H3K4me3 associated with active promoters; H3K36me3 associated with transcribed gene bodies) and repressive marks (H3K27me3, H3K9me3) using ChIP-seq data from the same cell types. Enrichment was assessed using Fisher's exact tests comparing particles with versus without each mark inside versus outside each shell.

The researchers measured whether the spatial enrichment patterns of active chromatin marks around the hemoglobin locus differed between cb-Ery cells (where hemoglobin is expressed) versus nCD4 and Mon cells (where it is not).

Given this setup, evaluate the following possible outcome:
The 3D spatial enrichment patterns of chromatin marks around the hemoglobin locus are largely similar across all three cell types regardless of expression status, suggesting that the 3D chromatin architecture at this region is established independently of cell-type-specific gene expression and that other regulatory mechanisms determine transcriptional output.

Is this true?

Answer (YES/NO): NO